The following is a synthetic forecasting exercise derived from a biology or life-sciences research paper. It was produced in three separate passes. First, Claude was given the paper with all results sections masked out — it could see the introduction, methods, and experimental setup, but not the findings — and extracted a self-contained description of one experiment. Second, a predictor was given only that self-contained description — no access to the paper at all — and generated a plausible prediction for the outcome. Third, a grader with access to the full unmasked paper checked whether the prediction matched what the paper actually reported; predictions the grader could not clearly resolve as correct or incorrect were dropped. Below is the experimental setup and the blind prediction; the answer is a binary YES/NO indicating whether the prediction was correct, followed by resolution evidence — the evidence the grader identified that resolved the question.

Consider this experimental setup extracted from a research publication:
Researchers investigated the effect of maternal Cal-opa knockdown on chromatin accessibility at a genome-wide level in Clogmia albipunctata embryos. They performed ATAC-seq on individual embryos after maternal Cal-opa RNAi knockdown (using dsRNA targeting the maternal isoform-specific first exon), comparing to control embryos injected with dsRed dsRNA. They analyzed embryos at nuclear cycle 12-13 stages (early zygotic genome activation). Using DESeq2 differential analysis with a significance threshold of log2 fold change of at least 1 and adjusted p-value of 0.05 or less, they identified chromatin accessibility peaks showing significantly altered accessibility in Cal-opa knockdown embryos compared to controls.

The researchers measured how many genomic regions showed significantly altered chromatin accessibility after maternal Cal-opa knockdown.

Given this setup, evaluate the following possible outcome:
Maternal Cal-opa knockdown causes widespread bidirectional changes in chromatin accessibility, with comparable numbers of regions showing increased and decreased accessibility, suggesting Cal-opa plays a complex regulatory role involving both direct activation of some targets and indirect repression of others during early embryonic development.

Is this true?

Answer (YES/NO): NO